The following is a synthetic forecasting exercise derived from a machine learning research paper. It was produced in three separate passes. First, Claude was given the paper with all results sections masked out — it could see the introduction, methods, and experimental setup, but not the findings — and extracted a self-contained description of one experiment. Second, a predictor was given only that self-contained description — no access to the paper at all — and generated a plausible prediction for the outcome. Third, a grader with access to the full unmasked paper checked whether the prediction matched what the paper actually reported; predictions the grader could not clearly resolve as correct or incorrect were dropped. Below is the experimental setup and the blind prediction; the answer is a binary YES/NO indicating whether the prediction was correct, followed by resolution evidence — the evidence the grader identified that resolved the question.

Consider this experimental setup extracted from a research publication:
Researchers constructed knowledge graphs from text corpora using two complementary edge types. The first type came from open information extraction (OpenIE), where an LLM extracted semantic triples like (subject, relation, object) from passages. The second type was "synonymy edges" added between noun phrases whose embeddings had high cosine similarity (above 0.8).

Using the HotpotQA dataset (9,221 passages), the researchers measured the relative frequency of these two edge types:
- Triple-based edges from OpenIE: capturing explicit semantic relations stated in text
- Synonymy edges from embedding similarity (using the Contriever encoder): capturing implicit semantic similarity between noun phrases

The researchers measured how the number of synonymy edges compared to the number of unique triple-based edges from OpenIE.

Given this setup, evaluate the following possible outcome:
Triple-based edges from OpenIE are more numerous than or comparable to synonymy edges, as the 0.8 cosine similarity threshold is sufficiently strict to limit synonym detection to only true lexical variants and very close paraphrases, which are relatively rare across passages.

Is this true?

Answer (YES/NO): NO